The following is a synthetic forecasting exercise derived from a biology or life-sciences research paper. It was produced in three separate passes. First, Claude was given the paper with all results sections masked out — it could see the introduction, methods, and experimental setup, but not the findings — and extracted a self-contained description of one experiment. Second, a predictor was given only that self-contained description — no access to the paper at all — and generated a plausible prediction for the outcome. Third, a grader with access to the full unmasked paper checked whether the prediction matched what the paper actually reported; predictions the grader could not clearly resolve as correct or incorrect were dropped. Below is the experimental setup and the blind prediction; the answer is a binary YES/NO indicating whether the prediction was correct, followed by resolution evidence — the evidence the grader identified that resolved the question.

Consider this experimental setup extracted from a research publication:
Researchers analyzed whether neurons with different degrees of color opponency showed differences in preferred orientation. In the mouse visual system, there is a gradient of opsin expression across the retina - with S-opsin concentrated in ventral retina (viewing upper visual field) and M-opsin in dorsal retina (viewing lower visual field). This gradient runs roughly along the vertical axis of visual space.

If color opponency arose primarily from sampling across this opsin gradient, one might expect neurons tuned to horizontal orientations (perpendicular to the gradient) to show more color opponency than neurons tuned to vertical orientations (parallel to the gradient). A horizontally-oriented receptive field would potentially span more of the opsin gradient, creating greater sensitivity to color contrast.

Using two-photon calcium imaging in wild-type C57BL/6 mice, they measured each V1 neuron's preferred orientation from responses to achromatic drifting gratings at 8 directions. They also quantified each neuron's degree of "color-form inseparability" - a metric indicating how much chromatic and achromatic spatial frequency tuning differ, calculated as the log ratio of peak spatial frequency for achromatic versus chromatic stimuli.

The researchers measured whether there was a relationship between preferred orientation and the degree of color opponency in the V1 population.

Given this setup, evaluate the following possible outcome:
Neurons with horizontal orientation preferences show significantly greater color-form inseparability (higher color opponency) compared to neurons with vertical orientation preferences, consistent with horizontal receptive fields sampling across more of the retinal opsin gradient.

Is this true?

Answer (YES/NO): YES